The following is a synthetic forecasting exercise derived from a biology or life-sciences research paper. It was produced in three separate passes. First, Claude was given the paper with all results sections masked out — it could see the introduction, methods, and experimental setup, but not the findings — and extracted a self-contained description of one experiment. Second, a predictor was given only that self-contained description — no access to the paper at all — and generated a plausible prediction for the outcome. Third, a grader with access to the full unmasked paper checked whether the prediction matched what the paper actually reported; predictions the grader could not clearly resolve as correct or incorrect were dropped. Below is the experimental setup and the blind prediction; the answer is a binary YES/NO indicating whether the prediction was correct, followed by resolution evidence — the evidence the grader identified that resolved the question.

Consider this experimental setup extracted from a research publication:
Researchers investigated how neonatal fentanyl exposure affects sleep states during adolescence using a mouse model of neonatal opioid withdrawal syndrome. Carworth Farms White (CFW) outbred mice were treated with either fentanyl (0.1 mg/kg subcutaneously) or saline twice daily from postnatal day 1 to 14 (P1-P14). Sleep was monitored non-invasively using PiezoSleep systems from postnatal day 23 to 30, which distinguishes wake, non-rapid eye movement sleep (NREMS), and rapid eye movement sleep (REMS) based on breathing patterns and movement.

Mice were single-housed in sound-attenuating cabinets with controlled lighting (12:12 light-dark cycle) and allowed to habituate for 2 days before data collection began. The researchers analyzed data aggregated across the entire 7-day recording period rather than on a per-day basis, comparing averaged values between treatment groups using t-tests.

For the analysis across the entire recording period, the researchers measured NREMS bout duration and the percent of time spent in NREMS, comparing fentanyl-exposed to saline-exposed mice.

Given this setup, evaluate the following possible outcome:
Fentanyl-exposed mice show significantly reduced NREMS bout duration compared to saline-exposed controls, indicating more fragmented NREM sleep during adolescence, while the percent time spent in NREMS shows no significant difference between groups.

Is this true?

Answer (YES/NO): NO